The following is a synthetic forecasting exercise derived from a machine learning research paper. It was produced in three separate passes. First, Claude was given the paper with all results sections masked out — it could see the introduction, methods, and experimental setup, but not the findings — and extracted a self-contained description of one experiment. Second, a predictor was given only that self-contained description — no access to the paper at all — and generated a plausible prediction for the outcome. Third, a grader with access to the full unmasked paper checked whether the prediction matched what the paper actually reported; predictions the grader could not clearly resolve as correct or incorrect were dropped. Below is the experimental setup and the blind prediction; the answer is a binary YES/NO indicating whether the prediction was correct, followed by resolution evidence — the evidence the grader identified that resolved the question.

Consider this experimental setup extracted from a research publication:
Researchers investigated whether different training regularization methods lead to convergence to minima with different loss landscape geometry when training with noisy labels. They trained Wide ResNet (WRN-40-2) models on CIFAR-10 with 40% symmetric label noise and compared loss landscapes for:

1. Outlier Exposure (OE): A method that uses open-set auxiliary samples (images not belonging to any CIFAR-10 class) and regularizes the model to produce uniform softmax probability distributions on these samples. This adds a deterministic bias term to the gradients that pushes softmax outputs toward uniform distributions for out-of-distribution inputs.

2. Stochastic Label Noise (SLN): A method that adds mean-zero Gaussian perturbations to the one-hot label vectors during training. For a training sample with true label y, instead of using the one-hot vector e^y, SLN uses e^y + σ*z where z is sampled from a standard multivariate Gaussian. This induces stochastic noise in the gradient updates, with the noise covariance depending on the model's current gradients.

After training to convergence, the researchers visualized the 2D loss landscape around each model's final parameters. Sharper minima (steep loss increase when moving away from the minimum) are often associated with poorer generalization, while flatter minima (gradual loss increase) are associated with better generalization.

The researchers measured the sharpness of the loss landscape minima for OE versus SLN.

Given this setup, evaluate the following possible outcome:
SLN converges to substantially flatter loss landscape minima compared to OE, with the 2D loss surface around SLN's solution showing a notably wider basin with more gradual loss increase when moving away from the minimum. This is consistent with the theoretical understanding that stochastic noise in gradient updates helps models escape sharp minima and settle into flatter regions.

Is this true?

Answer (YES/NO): YES